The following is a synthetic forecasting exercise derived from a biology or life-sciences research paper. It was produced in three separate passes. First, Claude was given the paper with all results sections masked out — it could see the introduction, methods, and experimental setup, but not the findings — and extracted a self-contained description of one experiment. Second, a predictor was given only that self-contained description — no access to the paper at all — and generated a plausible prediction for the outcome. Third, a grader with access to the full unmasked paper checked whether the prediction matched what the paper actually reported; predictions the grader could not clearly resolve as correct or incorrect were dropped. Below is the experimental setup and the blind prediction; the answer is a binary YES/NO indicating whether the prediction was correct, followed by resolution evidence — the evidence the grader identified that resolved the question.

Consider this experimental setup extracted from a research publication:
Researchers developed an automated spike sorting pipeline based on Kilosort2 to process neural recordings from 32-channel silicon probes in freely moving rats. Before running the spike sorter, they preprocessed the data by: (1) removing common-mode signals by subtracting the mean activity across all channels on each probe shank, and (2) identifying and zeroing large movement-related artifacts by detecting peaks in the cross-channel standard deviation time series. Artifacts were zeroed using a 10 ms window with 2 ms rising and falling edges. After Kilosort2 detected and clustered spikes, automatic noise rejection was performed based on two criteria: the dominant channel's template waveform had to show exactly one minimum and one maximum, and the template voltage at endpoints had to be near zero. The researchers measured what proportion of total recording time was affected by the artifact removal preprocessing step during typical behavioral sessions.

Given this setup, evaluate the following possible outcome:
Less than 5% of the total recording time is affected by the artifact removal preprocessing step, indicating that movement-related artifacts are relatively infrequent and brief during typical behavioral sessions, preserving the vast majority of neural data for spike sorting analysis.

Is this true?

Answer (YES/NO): NO